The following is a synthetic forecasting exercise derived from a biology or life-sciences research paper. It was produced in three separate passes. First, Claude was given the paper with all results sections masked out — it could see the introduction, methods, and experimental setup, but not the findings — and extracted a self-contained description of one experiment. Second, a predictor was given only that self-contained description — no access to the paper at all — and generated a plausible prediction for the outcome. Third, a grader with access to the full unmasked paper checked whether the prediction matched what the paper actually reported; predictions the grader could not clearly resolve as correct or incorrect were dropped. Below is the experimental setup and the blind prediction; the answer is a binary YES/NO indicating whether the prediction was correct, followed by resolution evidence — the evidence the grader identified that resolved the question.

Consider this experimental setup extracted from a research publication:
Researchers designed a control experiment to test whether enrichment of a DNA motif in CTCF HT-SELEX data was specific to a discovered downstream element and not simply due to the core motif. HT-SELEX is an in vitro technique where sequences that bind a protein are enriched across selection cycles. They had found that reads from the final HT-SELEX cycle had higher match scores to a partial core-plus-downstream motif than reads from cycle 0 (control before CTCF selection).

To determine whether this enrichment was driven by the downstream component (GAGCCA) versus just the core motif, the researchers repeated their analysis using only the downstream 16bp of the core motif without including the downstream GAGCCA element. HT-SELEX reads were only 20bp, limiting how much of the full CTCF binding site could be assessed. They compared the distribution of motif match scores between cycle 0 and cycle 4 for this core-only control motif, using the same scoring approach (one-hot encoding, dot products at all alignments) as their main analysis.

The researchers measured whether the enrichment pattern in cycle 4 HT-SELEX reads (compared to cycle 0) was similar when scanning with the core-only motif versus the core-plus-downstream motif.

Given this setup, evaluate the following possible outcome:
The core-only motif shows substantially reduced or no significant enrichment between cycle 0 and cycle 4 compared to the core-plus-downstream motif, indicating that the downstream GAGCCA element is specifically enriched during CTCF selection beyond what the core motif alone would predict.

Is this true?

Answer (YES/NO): NO